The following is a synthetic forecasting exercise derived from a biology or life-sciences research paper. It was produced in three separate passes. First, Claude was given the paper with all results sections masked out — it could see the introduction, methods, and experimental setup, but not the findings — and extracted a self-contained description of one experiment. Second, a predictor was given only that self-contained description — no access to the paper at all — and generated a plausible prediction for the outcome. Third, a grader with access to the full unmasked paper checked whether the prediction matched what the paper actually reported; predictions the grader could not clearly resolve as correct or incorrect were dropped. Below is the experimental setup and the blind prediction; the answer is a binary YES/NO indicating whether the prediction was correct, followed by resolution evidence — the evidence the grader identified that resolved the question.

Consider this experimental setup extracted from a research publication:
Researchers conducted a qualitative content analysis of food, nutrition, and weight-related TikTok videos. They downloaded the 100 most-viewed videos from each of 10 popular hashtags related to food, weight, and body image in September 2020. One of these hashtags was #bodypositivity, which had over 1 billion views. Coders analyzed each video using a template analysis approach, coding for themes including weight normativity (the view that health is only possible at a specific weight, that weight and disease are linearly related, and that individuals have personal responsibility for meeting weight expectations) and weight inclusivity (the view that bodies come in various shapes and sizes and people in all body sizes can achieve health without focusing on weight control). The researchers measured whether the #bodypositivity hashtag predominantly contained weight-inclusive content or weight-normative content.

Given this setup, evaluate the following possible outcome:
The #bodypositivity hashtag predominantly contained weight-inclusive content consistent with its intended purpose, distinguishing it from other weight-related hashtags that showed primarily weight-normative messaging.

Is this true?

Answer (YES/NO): NO